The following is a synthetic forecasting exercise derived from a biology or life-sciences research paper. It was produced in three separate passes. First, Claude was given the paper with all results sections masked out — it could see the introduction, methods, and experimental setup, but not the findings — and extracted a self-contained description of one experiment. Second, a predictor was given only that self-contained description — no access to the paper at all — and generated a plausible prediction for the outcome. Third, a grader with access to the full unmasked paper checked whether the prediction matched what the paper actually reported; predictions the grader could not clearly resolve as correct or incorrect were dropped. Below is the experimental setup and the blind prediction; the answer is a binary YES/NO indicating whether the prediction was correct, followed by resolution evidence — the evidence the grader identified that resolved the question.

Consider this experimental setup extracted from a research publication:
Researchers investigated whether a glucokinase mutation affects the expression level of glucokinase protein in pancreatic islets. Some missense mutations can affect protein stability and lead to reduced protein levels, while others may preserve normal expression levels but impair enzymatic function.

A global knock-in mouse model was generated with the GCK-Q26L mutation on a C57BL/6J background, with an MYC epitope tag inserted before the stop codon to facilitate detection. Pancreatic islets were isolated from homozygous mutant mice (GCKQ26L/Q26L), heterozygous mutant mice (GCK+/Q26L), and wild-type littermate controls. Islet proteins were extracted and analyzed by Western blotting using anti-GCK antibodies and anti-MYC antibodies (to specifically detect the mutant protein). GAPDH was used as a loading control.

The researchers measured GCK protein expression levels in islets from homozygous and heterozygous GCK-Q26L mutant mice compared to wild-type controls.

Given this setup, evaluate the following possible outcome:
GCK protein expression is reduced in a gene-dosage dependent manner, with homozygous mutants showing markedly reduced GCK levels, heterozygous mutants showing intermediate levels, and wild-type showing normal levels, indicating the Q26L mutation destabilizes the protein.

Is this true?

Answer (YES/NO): NO